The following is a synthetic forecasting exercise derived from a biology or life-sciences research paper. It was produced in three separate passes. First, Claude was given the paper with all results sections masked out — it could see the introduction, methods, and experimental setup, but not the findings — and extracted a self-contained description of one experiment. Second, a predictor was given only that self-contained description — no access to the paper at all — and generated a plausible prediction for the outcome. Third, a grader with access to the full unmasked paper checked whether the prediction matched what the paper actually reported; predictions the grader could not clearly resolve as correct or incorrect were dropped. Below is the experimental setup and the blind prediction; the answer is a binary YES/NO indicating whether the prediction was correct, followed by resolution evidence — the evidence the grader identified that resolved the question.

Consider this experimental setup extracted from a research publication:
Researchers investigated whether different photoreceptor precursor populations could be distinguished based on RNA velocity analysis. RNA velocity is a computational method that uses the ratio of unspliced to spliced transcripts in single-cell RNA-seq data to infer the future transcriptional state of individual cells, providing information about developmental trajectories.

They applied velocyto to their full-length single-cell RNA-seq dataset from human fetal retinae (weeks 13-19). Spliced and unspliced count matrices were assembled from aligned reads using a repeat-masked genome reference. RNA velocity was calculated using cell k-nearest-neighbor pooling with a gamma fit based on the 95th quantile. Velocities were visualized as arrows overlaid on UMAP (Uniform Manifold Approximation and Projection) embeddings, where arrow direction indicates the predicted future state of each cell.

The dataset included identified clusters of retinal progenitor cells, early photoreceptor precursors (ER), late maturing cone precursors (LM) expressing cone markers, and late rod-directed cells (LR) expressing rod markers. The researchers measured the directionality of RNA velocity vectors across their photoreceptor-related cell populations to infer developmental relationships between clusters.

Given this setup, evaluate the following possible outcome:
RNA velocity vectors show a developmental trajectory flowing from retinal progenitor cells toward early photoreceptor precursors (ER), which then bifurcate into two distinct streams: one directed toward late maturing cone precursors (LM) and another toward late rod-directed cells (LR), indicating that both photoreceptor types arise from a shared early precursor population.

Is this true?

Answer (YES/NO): NO